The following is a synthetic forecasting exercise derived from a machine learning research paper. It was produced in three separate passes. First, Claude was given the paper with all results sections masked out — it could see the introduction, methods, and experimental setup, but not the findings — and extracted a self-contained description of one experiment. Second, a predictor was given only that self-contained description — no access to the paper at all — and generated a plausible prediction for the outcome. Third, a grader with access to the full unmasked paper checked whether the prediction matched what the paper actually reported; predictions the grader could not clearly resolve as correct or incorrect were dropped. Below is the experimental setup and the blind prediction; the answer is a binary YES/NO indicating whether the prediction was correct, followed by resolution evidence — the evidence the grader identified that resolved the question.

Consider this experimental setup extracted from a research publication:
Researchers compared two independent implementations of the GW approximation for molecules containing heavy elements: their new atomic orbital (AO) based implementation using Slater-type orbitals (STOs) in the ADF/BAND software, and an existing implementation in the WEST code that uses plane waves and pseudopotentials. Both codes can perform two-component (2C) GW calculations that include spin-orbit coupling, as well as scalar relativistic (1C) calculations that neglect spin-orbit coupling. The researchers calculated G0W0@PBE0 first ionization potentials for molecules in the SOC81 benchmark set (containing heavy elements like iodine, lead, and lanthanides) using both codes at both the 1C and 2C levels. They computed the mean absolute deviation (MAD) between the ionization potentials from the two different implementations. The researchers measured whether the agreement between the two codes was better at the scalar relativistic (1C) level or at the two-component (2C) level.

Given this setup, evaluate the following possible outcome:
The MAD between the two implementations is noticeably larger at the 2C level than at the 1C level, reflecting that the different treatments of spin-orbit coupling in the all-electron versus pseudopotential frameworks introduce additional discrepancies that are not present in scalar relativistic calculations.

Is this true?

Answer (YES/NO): NO